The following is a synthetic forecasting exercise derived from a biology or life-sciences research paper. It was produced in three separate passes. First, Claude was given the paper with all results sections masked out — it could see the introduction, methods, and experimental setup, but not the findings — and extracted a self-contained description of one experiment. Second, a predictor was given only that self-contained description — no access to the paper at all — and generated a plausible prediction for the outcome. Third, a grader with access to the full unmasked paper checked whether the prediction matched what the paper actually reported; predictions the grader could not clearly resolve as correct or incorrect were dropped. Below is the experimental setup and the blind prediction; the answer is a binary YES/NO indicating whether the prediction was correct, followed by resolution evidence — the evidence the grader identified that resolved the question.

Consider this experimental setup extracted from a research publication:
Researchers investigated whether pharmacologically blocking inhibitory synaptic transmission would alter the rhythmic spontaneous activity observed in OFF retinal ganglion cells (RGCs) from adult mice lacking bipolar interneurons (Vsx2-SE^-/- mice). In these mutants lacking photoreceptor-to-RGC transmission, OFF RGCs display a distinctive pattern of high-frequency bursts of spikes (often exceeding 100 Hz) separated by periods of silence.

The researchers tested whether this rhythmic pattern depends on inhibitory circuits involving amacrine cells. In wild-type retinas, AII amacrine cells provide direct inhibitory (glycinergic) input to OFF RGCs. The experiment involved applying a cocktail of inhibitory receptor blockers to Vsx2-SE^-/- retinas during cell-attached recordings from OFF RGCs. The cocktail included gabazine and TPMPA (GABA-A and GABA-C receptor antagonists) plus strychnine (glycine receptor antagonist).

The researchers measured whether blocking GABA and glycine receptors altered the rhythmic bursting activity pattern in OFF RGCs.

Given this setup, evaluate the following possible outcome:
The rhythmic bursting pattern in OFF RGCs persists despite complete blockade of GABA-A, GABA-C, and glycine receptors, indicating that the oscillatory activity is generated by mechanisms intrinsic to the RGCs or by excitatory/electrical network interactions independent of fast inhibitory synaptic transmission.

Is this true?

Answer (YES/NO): NO